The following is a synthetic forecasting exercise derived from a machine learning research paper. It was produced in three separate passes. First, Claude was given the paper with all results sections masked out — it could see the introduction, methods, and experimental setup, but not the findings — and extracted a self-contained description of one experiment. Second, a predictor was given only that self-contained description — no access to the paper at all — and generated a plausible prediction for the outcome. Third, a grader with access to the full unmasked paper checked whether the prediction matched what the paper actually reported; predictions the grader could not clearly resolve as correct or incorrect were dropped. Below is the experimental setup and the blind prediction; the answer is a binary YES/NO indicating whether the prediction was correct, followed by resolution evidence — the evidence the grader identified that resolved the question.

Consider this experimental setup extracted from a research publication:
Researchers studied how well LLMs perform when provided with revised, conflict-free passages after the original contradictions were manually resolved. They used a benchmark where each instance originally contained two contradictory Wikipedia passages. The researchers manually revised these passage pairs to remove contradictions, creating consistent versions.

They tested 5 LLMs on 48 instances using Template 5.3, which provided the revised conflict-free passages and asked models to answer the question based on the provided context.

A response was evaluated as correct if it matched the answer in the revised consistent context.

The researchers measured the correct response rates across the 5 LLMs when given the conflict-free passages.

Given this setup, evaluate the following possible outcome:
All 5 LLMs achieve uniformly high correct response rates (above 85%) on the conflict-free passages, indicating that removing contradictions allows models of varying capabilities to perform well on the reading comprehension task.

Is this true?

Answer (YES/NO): YES